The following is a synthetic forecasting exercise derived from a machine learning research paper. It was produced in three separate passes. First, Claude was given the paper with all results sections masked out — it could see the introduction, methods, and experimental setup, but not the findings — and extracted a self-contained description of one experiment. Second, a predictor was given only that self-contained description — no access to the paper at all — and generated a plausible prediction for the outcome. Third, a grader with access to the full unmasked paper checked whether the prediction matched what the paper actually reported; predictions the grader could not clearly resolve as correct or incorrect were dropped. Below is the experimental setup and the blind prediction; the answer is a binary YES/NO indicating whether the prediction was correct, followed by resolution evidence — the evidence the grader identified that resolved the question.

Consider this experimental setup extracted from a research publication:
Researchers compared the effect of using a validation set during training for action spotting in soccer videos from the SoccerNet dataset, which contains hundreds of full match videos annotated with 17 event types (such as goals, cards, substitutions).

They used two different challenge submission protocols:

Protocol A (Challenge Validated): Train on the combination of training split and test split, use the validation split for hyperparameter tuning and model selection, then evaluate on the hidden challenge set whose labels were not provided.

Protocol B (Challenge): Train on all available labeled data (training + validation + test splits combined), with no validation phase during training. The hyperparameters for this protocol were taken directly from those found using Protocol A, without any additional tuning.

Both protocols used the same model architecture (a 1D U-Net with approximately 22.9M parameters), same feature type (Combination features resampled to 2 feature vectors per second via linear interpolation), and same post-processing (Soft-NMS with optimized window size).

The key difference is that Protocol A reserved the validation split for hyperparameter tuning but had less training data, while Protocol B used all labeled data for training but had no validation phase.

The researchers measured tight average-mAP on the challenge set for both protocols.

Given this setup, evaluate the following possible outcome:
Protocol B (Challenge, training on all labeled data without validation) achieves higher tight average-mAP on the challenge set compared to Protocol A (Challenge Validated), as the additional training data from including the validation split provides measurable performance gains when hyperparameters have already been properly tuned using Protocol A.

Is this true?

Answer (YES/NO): YES